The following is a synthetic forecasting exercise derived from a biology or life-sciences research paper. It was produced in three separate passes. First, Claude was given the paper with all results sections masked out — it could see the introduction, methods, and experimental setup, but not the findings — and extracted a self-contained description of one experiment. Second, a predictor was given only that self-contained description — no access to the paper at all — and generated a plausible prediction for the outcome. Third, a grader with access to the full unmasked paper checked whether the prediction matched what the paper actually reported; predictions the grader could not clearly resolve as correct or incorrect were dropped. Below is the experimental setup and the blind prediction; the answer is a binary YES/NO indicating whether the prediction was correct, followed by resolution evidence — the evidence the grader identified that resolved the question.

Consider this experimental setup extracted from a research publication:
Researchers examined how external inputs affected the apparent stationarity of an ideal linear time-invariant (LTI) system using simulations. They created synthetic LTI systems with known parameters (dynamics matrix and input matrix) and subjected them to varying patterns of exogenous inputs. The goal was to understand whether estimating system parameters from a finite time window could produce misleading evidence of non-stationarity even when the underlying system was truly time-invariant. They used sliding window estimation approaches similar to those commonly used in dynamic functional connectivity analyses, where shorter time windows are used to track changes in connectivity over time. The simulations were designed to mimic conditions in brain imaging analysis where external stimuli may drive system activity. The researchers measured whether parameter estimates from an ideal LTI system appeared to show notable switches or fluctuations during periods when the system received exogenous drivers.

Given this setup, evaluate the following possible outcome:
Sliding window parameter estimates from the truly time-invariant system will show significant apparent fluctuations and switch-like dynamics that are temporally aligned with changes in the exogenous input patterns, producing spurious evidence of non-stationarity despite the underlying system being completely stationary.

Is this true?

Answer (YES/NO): YES